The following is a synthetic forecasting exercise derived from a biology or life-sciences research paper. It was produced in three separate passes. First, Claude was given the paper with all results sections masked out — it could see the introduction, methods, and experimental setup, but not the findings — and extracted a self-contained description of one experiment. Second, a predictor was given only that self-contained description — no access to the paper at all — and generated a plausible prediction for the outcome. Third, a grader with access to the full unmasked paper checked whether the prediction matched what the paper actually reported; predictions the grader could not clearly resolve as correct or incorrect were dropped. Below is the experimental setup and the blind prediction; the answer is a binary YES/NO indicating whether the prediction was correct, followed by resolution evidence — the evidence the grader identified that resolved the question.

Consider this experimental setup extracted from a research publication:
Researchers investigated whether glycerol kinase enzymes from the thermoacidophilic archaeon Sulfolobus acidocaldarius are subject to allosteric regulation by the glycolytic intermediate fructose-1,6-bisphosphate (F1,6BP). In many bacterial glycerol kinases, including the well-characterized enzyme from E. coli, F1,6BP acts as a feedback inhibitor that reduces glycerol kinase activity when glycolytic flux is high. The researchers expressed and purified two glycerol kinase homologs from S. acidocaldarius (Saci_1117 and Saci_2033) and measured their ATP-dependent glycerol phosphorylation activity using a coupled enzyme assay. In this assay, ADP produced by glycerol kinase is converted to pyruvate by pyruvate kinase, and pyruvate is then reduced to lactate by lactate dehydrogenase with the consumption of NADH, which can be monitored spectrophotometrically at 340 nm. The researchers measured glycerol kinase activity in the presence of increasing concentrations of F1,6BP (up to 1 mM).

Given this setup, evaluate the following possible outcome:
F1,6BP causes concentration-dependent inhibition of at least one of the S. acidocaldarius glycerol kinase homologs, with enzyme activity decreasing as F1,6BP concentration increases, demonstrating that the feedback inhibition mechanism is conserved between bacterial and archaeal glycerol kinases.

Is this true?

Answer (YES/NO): NO